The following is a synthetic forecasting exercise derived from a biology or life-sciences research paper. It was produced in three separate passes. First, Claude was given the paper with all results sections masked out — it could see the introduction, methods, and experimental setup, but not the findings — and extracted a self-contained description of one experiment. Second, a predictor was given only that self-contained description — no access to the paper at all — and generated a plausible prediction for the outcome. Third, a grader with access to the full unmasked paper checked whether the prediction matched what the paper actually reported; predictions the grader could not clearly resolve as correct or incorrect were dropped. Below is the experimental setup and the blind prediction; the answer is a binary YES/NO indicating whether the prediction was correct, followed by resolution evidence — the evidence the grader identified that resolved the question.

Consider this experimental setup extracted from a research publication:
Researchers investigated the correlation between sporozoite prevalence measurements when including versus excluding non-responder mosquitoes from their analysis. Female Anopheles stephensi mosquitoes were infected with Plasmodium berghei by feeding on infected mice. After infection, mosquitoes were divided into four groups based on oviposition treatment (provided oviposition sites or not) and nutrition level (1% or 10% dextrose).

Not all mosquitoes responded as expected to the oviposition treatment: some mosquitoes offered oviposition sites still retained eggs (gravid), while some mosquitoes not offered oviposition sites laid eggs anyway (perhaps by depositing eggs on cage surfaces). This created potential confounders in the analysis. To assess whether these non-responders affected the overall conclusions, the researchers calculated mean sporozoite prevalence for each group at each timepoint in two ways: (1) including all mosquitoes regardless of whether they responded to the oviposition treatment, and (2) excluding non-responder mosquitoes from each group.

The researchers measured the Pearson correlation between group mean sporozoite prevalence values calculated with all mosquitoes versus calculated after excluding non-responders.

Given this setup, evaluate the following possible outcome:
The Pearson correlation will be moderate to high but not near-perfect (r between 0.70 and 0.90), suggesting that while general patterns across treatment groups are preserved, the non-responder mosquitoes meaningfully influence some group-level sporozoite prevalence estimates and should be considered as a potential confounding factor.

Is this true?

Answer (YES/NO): NO